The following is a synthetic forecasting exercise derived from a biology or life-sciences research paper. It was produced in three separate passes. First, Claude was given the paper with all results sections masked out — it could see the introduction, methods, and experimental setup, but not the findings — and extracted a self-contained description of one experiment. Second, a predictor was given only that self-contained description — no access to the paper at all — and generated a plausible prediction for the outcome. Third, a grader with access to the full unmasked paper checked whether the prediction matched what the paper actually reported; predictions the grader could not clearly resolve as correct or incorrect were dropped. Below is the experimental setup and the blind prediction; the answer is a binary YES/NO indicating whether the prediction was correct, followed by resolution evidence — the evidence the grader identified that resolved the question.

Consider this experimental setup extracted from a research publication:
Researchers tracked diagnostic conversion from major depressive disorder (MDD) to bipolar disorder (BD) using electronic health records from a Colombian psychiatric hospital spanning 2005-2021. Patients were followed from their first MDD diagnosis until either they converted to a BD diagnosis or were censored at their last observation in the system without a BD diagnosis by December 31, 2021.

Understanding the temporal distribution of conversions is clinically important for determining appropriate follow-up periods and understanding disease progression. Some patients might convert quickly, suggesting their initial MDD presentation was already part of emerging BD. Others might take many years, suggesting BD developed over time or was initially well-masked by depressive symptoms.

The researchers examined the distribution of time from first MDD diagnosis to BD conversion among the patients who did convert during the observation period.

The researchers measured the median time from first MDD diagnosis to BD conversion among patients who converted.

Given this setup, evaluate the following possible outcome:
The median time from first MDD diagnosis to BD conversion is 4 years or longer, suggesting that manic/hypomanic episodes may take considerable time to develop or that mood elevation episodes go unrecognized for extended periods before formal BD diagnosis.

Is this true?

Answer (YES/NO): NO